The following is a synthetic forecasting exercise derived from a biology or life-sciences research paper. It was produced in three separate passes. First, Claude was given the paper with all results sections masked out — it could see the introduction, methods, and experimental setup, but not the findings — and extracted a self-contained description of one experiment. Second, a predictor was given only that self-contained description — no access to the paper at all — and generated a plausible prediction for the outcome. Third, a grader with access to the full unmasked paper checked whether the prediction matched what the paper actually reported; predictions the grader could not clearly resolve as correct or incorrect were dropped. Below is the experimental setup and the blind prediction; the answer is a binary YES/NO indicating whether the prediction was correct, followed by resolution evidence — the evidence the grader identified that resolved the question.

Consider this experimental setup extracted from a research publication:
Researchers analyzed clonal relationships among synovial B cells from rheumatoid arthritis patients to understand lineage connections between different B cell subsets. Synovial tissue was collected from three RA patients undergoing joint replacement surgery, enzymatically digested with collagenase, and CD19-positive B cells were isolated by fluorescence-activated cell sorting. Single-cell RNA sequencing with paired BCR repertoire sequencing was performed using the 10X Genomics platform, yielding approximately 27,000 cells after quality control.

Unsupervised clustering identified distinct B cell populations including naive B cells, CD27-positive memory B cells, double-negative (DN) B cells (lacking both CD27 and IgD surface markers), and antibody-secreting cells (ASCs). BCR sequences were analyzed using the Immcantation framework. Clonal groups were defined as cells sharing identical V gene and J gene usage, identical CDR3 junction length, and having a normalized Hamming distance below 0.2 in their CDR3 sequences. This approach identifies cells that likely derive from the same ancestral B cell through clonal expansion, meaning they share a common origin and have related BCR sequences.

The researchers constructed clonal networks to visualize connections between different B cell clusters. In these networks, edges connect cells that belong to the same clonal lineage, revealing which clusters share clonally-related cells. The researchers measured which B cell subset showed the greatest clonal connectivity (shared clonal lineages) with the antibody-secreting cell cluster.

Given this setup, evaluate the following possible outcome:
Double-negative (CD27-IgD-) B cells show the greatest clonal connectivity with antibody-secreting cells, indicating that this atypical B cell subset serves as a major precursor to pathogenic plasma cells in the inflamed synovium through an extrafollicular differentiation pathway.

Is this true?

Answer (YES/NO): YES